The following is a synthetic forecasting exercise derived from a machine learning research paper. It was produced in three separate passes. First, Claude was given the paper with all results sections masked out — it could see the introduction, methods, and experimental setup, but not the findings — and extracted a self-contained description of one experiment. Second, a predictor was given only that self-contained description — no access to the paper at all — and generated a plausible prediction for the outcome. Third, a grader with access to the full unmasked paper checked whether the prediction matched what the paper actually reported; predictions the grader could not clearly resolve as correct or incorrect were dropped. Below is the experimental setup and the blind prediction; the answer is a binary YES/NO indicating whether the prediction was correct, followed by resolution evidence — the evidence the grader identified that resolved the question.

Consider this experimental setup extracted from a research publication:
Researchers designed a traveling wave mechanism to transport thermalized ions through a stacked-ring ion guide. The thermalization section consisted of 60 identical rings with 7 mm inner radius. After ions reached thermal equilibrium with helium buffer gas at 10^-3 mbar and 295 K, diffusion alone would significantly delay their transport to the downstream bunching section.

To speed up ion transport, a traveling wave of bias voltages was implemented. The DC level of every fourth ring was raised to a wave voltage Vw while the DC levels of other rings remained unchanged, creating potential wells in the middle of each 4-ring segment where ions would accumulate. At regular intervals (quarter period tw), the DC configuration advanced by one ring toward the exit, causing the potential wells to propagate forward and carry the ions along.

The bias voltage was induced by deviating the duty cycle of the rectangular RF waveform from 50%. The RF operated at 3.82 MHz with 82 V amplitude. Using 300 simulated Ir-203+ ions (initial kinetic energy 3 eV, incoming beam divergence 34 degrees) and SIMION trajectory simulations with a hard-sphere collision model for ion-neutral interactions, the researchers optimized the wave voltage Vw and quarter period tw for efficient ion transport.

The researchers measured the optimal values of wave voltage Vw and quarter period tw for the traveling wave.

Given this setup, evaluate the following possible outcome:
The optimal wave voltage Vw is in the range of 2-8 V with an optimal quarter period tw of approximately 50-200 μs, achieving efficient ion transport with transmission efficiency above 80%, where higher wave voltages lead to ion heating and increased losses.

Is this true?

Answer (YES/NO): NO